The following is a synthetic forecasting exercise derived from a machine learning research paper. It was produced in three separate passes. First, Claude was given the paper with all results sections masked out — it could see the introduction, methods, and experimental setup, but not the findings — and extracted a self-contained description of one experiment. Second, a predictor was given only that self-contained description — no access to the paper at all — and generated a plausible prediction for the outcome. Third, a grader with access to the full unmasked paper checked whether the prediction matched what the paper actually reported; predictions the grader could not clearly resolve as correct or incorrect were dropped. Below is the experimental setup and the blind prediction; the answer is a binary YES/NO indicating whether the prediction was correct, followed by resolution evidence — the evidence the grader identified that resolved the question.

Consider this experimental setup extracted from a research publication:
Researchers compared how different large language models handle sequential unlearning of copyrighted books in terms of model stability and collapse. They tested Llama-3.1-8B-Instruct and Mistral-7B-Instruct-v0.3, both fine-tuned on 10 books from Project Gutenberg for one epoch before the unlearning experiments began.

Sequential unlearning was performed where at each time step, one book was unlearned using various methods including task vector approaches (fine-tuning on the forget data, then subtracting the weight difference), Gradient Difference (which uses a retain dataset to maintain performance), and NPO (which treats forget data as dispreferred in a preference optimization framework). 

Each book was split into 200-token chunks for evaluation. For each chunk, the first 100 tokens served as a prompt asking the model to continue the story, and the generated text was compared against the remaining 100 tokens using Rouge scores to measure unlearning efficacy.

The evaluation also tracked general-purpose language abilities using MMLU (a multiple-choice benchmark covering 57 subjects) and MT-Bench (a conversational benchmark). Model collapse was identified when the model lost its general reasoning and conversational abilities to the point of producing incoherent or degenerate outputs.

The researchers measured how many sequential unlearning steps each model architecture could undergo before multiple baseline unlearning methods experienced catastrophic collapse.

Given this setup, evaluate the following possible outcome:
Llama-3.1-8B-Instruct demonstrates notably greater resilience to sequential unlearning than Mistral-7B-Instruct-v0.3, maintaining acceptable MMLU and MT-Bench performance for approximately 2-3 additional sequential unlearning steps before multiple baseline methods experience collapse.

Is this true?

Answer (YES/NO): NO